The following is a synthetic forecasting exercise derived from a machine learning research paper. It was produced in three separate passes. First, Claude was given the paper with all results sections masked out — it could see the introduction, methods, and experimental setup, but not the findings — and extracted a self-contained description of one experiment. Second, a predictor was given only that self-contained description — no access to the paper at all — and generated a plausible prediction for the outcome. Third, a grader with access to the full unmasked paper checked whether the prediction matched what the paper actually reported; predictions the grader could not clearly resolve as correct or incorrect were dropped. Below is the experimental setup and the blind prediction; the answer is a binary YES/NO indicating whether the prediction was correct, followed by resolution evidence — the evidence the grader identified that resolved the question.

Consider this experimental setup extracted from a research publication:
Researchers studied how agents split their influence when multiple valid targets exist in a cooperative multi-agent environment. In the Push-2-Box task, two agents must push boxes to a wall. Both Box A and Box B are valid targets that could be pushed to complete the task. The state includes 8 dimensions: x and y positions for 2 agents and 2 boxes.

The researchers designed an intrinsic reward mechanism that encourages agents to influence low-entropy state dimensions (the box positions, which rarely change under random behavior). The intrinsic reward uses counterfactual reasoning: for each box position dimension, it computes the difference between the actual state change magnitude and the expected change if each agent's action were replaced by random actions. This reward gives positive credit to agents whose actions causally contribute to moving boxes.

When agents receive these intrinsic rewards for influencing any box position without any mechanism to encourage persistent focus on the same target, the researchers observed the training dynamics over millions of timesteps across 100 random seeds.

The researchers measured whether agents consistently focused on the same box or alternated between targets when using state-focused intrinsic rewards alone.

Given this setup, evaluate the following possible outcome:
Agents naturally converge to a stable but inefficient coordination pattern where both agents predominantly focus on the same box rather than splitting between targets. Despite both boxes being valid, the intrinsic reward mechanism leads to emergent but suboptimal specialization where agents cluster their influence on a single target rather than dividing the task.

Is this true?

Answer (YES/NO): NO